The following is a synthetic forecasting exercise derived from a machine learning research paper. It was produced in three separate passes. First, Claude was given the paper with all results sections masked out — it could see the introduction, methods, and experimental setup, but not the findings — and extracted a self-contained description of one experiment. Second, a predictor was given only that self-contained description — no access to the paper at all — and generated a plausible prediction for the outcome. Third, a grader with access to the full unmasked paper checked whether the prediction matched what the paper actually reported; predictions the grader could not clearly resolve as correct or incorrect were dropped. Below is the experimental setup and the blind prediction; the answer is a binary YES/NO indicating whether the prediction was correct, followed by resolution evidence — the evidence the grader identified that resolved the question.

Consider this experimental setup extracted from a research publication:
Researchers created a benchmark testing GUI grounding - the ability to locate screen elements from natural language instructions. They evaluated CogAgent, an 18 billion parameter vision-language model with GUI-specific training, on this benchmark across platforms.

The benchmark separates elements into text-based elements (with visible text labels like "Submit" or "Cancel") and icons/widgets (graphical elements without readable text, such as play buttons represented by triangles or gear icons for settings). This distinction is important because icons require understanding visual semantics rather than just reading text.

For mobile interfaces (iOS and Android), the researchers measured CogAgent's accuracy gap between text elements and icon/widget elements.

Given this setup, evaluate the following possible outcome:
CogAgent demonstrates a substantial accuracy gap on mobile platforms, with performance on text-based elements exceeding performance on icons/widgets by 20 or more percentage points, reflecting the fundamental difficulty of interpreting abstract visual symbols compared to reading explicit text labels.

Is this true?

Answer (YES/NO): YES